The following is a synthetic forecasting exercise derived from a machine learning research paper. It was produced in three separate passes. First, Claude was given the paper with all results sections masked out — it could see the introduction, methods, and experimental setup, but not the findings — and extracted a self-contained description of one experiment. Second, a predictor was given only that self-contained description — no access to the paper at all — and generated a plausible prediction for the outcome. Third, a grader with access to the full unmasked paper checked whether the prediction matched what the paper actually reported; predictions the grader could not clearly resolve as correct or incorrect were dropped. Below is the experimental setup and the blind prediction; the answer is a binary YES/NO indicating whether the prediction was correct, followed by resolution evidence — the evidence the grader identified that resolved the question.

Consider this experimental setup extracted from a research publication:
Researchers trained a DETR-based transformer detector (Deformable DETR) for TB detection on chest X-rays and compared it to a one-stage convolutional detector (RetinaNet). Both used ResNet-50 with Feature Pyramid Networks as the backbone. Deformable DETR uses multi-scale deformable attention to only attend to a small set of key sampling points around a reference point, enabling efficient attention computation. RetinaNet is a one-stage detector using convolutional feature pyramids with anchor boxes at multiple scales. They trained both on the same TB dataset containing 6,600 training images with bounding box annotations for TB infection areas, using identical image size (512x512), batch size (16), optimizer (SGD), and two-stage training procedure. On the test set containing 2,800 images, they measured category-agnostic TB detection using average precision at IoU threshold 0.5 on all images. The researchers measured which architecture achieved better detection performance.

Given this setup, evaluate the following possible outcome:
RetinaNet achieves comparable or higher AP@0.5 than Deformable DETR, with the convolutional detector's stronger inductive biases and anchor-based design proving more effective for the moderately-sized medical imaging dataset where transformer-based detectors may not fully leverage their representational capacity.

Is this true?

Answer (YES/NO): YES